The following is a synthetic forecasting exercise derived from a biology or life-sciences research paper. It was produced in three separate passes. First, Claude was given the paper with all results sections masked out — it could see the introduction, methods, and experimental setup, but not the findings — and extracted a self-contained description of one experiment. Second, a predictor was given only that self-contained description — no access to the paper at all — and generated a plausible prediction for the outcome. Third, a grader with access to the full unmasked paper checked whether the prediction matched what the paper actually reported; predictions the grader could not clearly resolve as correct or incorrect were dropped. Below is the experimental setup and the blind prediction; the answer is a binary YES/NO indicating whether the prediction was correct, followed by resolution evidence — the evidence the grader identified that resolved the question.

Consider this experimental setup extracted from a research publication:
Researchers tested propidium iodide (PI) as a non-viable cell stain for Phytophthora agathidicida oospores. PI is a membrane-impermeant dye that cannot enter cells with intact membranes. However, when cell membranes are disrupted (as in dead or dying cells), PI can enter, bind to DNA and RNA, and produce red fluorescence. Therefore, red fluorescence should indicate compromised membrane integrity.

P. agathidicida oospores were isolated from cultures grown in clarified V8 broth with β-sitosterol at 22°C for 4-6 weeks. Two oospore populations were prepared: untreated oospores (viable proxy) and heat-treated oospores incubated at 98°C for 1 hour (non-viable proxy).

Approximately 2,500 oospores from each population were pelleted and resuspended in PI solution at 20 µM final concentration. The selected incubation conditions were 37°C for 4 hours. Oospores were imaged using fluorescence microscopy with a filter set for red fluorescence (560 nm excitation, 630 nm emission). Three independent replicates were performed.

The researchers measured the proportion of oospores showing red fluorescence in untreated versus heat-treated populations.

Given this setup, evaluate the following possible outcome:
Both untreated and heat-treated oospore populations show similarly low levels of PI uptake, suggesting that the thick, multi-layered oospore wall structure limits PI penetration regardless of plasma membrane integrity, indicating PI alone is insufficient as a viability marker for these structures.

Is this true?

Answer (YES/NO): NO